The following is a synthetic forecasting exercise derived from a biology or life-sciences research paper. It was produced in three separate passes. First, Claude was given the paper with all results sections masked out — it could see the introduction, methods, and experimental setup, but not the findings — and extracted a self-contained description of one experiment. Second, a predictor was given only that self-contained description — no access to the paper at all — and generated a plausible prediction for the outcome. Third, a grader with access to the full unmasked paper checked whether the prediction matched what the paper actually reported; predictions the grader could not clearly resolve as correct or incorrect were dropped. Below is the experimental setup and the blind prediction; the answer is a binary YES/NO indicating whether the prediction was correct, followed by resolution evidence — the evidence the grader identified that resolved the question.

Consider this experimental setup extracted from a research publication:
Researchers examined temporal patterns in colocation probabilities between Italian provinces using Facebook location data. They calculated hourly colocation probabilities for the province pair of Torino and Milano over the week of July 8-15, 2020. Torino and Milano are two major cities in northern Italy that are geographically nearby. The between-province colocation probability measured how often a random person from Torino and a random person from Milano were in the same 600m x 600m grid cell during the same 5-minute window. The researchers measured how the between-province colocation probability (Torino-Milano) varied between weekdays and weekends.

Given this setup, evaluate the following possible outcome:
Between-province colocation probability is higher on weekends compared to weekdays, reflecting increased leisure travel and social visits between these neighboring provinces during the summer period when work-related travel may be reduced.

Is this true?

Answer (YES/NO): YES